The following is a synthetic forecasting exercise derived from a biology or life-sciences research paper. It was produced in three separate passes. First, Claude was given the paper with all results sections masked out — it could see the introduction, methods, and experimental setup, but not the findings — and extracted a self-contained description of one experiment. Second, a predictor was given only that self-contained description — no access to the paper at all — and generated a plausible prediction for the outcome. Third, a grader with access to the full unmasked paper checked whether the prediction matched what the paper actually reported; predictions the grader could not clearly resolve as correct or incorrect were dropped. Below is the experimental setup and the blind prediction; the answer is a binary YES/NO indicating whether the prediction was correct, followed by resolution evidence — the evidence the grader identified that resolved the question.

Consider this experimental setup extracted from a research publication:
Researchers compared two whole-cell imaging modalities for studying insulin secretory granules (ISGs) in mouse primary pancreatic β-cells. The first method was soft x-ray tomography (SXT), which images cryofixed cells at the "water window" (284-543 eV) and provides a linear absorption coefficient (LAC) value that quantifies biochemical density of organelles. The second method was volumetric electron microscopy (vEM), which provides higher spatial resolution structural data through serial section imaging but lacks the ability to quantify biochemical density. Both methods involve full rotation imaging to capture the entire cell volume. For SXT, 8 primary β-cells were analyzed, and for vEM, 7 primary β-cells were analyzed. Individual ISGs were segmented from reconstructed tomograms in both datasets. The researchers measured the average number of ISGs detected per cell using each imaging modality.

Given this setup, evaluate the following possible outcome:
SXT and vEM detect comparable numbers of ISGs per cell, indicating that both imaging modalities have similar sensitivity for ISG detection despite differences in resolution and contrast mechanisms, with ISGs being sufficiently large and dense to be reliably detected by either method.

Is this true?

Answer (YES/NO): NO